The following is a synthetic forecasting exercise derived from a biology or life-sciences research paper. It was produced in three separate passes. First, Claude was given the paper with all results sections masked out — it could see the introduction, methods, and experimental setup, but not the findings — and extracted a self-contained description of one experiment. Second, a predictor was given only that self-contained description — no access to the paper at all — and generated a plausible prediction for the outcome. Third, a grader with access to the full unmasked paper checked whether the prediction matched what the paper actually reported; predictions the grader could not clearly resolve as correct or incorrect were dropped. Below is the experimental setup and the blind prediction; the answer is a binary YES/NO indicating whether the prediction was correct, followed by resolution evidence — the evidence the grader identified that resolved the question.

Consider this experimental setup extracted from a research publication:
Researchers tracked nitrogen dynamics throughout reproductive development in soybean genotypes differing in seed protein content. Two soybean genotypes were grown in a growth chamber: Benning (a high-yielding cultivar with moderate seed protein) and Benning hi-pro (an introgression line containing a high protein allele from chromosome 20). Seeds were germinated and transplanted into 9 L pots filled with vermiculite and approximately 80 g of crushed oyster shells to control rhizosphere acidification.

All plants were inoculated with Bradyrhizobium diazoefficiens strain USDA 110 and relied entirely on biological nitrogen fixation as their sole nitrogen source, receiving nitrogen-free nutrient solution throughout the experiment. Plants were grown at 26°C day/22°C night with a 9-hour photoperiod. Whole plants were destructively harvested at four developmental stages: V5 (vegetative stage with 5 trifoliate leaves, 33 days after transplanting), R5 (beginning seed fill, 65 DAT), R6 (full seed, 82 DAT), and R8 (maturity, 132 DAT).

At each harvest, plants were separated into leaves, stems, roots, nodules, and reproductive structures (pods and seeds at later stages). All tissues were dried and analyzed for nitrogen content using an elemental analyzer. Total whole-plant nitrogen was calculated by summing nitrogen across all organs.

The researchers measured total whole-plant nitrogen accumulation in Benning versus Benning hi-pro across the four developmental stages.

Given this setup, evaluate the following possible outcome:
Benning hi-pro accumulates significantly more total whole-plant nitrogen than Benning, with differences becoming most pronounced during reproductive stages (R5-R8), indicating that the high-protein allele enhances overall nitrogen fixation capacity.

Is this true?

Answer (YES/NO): NO